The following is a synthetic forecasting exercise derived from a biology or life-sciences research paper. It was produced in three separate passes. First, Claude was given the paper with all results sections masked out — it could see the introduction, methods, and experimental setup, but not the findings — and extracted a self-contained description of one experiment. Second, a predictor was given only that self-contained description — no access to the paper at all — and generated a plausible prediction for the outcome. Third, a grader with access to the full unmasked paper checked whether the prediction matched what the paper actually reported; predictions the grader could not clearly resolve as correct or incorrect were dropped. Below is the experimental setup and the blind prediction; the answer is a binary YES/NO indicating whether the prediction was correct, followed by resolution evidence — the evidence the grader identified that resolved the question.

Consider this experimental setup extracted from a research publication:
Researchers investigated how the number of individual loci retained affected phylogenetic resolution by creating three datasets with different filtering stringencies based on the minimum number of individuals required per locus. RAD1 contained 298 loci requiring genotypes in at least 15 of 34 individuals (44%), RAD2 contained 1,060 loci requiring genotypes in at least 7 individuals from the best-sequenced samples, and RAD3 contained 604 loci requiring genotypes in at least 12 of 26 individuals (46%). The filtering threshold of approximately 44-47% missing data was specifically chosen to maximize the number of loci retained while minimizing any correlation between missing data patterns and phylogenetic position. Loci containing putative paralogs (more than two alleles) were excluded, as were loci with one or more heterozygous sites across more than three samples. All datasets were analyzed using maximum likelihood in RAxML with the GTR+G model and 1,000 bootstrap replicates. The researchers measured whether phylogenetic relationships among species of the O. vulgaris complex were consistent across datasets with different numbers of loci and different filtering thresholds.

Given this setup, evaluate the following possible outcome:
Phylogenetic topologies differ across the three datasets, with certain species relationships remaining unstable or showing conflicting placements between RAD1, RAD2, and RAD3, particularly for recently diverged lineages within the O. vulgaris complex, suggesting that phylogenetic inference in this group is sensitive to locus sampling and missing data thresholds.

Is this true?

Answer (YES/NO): NO